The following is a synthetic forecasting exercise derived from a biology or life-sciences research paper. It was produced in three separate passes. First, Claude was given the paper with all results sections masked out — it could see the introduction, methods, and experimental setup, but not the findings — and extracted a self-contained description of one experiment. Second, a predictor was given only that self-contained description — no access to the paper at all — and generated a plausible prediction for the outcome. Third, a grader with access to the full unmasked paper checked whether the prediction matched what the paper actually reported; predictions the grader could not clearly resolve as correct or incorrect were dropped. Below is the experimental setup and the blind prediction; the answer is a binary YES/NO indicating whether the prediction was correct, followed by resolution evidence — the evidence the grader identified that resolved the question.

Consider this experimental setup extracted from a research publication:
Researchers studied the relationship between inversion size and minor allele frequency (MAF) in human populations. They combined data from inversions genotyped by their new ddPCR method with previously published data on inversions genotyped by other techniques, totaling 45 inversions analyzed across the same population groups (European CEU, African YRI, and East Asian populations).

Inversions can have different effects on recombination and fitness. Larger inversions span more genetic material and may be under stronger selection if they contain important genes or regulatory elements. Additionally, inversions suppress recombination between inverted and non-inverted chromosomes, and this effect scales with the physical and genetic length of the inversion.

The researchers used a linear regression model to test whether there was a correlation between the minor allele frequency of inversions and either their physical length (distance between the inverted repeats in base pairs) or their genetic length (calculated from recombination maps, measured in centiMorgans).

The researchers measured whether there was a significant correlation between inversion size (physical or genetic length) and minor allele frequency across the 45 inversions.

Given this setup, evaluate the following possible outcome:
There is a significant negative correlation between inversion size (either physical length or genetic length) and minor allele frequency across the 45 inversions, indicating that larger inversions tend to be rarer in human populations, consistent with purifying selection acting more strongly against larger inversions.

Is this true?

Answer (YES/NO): YES